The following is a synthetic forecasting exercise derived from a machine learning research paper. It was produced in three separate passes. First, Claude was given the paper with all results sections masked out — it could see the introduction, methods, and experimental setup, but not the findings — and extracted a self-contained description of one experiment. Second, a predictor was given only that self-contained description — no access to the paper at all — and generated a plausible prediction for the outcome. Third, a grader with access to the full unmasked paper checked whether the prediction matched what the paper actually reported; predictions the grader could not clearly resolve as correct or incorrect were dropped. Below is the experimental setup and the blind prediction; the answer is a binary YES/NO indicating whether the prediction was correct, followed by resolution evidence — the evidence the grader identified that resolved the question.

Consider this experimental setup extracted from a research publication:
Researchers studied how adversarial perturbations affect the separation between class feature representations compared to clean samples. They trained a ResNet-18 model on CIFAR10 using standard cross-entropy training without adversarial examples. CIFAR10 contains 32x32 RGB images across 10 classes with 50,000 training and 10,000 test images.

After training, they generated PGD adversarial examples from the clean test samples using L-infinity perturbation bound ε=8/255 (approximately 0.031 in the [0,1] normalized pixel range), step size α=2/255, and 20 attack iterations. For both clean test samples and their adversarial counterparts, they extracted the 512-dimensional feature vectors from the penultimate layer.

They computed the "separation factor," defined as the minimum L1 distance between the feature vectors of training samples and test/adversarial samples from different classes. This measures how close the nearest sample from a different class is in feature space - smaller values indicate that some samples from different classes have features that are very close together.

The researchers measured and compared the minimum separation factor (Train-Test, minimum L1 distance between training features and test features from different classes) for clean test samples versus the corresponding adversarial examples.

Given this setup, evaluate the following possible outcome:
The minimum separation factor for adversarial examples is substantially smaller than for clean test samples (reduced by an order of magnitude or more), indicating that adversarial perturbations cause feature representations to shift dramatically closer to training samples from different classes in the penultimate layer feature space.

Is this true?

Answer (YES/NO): NO